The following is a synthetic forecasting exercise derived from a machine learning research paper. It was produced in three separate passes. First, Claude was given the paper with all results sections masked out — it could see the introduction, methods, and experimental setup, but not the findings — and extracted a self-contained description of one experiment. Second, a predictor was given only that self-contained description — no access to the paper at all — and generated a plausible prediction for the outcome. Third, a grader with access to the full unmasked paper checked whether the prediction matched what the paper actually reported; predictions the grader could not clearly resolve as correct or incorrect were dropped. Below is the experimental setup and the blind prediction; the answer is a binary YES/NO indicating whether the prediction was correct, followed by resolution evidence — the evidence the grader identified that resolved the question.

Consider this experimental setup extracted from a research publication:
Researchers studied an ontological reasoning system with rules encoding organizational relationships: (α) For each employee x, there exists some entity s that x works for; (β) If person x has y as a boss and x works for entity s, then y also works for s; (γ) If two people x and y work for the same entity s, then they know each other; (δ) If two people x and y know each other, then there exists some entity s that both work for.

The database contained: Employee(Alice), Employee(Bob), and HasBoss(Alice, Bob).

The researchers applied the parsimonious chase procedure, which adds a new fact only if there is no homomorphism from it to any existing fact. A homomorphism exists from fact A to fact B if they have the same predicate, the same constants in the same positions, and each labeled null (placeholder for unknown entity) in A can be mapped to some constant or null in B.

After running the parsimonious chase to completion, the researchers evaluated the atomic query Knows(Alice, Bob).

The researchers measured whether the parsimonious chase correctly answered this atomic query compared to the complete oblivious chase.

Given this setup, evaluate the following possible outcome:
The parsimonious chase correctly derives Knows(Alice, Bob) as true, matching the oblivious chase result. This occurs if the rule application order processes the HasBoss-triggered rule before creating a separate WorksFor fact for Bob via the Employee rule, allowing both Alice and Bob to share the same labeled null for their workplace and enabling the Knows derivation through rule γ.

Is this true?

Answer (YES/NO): NO